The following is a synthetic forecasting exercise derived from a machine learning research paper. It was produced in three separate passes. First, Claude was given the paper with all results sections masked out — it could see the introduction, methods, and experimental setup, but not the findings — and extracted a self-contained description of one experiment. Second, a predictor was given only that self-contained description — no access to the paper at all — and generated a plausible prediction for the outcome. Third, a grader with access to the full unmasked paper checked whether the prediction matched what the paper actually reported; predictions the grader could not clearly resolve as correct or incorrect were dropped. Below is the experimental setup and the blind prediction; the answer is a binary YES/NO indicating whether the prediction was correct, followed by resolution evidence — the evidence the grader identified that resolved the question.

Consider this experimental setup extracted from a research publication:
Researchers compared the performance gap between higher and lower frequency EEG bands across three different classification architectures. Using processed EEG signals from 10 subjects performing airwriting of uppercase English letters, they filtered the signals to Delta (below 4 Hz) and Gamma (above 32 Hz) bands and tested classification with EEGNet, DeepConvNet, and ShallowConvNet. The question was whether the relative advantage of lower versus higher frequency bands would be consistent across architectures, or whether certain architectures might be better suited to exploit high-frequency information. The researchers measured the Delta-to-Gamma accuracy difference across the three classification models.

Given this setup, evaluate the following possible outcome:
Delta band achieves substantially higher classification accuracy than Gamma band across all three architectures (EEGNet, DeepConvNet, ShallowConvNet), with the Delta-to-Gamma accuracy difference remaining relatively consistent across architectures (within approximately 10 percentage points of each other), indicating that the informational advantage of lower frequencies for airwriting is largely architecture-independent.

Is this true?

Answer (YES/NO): NO